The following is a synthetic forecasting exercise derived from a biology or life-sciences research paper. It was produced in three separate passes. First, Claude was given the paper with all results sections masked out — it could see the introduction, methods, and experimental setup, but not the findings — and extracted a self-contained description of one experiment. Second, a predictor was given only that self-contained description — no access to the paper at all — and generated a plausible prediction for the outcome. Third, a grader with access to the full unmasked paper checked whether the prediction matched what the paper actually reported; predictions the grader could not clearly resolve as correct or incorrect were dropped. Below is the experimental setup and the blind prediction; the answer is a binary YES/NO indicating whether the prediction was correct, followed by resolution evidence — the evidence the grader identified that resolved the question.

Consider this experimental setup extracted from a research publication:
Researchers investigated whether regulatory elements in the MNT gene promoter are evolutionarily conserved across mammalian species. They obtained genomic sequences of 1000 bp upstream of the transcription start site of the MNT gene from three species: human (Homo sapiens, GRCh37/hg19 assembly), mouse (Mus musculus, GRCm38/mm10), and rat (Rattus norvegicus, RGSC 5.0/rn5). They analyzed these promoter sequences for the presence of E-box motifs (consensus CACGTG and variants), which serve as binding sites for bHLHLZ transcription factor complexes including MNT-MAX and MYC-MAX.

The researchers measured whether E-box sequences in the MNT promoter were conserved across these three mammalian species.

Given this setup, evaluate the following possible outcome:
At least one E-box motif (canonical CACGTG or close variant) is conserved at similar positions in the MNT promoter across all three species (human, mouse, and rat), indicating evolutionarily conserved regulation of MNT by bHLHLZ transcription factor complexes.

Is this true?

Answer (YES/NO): YES